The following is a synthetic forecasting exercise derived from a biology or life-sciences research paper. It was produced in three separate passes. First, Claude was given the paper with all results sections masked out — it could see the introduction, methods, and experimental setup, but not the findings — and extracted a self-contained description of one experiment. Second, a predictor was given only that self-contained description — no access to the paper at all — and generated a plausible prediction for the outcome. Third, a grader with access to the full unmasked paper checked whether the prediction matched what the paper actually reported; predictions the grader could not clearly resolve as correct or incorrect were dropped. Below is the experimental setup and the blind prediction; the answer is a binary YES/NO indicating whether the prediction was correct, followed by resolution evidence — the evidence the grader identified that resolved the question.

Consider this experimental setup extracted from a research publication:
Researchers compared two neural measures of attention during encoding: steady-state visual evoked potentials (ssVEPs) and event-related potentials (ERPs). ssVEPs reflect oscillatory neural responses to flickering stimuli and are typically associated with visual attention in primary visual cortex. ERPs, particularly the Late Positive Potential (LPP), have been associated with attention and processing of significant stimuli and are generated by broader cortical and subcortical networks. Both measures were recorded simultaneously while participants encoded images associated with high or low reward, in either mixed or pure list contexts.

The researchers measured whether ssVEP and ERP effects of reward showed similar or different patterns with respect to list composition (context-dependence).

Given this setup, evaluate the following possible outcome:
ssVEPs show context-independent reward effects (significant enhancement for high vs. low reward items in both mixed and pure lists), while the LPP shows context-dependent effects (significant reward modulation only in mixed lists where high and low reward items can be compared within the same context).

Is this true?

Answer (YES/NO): NO